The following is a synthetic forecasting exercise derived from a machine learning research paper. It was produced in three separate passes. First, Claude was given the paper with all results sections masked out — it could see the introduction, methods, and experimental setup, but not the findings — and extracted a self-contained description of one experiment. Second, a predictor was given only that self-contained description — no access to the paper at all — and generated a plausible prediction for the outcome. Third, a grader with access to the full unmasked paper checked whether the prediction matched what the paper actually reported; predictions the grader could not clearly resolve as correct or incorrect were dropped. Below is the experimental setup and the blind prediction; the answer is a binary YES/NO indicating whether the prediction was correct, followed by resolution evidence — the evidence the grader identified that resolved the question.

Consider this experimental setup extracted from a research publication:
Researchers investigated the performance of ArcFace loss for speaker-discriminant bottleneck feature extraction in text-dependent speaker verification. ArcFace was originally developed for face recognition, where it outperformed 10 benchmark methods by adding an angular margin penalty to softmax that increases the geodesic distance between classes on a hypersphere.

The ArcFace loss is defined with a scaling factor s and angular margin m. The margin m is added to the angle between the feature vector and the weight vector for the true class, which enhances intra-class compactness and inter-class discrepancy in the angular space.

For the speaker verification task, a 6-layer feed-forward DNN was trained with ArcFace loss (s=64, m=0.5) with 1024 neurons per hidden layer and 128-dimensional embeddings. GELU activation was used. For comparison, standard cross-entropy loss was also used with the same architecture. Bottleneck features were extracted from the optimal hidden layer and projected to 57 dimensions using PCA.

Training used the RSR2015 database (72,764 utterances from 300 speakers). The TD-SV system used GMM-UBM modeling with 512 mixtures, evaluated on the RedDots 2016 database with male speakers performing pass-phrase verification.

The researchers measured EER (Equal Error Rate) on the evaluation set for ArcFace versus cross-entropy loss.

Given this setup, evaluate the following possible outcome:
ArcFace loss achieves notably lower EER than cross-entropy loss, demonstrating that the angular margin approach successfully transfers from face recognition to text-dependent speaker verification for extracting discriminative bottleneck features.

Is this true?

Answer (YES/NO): NO